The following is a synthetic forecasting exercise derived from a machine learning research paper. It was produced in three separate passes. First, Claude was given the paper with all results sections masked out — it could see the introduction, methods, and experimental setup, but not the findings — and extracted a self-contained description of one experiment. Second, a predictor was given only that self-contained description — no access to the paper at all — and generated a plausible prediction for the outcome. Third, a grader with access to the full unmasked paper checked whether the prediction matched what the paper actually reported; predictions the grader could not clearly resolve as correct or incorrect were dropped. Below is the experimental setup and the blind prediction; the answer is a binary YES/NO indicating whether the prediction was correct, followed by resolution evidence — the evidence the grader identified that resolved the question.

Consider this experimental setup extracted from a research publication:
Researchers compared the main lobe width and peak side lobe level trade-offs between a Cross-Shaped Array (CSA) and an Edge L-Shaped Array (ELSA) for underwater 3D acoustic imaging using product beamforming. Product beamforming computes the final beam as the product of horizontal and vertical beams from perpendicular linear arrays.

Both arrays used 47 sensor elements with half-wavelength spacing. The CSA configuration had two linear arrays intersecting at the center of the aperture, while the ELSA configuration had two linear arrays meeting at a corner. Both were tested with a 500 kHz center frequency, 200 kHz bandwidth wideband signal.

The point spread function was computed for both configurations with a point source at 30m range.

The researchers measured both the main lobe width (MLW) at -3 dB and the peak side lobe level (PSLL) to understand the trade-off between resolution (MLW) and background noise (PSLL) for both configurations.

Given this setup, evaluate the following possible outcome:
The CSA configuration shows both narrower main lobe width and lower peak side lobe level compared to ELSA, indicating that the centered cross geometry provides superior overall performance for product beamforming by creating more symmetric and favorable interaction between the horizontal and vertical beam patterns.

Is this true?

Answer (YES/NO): NO